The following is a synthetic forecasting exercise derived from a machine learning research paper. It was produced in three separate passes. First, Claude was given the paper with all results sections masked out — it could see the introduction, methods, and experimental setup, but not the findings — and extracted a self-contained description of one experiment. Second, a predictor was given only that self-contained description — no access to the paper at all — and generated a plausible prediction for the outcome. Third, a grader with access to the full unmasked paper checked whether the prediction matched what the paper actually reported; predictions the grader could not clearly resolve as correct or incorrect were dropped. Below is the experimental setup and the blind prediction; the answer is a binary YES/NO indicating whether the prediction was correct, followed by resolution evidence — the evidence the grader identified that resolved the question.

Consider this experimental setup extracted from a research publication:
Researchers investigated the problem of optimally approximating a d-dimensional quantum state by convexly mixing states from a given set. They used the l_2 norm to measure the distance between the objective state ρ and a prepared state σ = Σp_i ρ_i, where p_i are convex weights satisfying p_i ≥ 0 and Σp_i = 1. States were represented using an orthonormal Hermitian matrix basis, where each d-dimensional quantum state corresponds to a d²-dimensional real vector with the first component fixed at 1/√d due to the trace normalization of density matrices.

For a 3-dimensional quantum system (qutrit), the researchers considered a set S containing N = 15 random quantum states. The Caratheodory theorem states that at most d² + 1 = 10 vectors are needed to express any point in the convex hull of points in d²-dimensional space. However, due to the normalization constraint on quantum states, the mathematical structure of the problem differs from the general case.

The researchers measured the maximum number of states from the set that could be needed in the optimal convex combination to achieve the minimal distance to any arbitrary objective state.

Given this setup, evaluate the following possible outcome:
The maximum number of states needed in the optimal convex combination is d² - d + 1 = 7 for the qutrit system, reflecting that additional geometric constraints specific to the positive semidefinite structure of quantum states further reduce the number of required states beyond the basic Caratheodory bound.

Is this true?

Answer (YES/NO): NO